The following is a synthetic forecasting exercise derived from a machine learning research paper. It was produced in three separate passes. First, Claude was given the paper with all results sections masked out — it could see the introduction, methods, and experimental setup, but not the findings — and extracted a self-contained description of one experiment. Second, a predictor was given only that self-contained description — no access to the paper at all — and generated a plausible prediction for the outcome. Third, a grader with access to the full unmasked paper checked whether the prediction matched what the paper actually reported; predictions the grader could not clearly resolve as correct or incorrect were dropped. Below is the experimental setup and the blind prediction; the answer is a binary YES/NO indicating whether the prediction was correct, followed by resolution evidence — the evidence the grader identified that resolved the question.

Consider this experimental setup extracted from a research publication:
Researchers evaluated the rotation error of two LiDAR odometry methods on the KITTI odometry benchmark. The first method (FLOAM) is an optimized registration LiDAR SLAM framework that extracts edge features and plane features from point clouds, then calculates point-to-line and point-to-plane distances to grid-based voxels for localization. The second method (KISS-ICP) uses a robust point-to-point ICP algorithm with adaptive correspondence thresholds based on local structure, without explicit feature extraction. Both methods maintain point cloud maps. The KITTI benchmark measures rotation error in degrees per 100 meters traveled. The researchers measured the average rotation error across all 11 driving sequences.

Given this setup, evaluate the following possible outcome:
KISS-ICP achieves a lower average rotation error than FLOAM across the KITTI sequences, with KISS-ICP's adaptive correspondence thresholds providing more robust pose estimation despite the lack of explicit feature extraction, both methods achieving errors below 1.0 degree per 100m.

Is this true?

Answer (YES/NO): YES